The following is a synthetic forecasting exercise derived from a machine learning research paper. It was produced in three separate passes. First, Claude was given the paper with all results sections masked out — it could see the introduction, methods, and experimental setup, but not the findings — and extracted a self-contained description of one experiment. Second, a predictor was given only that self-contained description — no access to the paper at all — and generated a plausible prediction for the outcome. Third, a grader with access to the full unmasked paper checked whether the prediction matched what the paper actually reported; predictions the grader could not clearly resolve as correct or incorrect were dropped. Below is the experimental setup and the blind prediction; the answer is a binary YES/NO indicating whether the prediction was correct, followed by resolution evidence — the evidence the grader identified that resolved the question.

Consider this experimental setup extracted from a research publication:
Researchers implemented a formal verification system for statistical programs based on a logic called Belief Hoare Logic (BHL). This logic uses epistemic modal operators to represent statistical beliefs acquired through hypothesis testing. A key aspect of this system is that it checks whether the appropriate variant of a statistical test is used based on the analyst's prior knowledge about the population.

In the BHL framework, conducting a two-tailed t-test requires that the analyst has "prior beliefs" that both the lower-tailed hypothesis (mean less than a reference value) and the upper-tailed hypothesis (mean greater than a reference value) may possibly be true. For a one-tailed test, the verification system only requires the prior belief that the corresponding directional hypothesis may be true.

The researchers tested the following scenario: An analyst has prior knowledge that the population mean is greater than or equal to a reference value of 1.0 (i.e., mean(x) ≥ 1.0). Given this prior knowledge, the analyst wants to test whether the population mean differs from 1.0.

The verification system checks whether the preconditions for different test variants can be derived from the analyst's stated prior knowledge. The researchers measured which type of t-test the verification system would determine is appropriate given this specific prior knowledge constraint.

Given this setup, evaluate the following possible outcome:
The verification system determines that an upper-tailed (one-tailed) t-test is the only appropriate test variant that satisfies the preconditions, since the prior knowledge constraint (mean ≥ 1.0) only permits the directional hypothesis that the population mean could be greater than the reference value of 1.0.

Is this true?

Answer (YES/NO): YES